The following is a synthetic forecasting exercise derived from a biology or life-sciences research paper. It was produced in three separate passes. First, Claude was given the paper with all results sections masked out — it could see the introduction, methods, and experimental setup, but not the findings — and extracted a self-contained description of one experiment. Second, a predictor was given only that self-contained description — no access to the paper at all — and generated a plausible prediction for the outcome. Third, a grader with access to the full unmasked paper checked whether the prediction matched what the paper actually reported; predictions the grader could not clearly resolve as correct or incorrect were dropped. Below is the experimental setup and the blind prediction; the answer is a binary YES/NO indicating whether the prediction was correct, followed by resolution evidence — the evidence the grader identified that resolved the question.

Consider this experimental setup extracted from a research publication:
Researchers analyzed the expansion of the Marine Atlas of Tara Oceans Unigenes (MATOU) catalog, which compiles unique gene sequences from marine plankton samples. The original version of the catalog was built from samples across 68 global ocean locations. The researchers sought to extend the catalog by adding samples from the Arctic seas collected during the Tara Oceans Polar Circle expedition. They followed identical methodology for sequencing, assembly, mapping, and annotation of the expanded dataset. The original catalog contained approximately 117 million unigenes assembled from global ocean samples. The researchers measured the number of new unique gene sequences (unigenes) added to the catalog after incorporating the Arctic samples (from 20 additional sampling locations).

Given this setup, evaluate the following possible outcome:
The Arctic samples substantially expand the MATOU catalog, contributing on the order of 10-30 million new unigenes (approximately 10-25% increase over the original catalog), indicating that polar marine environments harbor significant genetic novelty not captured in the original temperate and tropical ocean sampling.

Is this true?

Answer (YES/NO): NO